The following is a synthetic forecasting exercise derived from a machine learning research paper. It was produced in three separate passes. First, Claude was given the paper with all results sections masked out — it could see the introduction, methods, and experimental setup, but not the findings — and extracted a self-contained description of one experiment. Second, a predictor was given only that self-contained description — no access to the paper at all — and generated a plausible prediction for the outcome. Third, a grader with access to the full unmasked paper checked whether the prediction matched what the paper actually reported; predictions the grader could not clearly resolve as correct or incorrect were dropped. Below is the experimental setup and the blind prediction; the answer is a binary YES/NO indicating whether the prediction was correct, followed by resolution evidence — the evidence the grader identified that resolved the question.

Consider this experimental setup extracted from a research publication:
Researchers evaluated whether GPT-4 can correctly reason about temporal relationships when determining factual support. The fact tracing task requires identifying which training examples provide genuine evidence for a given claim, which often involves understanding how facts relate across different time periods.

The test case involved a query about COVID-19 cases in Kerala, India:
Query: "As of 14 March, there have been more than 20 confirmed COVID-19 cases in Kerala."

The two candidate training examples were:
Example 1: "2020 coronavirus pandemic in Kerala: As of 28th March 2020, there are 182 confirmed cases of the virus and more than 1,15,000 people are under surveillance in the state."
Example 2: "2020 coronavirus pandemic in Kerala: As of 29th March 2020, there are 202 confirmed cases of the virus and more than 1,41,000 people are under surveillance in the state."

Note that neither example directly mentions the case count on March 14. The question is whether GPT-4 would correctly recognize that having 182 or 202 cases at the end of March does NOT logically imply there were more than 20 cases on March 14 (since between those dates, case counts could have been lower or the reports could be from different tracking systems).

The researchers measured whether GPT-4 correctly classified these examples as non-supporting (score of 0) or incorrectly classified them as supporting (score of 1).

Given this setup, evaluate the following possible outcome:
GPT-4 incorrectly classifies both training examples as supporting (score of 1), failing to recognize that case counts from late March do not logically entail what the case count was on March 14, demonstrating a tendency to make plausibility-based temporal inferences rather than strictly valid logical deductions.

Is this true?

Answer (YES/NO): YES